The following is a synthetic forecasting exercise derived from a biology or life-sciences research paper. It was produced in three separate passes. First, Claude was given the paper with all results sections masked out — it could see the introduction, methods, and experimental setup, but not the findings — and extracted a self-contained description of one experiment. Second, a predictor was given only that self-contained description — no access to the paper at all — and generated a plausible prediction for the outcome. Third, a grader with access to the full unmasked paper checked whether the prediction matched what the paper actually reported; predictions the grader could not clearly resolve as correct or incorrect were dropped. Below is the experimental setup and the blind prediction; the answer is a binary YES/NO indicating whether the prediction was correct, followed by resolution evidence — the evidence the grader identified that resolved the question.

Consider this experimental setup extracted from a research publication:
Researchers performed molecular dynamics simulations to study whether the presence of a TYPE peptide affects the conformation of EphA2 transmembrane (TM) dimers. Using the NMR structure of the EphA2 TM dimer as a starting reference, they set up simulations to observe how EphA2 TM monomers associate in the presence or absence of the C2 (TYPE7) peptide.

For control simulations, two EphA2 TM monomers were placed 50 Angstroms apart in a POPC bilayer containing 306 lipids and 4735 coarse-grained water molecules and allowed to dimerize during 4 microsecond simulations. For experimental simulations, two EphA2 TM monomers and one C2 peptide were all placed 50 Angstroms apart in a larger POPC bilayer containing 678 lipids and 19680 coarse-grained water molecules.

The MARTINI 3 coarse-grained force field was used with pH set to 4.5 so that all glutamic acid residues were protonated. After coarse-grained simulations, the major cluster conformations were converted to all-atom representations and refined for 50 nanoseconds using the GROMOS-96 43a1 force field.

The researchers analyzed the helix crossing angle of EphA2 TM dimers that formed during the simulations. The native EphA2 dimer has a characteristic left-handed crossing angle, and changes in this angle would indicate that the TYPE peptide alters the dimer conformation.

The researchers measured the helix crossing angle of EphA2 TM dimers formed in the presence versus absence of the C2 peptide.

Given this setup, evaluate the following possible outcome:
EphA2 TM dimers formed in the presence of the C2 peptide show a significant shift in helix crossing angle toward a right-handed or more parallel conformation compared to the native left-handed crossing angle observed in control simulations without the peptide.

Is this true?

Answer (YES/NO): NO